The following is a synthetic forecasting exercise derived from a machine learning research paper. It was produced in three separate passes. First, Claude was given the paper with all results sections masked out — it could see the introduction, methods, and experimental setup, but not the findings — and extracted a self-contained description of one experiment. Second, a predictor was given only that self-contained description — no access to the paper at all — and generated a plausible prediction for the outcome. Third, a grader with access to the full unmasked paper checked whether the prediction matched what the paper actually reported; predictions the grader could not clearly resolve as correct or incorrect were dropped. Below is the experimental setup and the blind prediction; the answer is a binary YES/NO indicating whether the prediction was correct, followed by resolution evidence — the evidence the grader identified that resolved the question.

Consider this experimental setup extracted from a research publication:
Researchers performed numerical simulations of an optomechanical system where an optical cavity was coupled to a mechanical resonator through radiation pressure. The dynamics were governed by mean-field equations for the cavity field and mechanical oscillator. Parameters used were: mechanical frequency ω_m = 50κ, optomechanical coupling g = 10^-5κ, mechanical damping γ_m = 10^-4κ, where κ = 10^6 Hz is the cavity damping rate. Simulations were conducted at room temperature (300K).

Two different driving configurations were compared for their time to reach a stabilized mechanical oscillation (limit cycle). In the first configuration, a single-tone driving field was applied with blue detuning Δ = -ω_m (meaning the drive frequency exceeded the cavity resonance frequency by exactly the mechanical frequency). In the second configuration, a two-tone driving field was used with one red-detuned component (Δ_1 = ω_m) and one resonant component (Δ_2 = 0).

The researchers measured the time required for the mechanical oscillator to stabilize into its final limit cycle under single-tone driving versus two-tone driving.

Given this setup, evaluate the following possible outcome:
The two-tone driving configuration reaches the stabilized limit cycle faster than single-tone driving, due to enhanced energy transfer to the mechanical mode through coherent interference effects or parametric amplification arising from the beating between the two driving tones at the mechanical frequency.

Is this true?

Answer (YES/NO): NO